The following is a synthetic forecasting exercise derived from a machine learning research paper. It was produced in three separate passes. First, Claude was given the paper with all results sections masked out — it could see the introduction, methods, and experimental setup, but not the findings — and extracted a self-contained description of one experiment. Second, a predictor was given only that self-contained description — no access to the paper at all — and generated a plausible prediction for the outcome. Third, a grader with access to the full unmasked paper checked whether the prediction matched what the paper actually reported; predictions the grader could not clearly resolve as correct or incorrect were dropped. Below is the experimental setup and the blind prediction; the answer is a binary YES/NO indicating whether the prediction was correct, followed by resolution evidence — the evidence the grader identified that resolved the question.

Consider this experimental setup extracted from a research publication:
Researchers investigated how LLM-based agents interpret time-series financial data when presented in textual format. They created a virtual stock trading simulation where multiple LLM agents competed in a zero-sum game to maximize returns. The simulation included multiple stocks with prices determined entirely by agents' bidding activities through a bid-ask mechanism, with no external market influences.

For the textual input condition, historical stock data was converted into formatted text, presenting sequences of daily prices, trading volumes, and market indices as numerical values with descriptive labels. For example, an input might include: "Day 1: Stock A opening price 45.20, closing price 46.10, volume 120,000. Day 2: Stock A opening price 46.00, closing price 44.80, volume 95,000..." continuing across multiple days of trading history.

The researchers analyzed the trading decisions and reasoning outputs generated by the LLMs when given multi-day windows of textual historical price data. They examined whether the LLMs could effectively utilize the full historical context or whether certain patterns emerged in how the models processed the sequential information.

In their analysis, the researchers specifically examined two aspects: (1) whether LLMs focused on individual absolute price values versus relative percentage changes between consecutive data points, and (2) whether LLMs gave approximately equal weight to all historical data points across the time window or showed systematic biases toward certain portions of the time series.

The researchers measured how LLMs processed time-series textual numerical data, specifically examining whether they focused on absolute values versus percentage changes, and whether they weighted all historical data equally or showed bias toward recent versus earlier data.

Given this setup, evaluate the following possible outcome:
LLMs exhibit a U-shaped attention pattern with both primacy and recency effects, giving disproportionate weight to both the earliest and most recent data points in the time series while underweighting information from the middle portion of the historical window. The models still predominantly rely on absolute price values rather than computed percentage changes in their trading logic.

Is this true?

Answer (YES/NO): NO